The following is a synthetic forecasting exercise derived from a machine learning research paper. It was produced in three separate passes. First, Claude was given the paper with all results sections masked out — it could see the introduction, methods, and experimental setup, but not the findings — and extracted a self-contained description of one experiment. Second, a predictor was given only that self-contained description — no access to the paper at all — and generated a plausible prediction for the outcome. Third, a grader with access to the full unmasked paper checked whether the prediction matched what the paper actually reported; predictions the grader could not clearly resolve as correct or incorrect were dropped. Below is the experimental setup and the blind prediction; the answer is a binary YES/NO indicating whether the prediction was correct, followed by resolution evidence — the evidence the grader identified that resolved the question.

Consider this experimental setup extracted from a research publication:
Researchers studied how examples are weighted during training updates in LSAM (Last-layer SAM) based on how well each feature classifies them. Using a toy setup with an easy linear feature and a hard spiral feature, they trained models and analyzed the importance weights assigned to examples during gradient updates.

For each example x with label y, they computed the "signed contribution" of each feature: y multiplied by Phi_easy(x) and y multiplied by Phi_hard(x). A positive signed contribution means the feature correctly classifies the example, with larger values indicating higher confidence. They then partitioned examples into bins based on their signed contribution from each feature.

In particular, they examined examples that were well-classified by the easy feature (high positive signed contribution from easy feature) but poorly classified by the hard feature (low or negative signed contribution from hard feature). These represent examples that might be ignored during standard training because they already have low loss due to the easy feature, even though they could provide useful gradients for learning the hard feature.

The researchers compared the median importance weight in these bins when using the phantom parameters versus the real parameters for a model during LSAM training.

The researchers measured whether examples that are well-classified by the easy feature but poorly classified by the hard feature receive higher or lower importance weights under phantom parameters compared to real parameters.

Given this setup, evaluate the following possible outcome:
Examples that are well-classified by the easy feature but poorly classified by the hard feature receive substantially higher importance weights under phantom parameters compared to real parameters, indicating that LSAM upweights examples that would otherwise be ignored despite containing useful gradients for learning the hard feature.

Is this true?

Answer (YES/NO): YES